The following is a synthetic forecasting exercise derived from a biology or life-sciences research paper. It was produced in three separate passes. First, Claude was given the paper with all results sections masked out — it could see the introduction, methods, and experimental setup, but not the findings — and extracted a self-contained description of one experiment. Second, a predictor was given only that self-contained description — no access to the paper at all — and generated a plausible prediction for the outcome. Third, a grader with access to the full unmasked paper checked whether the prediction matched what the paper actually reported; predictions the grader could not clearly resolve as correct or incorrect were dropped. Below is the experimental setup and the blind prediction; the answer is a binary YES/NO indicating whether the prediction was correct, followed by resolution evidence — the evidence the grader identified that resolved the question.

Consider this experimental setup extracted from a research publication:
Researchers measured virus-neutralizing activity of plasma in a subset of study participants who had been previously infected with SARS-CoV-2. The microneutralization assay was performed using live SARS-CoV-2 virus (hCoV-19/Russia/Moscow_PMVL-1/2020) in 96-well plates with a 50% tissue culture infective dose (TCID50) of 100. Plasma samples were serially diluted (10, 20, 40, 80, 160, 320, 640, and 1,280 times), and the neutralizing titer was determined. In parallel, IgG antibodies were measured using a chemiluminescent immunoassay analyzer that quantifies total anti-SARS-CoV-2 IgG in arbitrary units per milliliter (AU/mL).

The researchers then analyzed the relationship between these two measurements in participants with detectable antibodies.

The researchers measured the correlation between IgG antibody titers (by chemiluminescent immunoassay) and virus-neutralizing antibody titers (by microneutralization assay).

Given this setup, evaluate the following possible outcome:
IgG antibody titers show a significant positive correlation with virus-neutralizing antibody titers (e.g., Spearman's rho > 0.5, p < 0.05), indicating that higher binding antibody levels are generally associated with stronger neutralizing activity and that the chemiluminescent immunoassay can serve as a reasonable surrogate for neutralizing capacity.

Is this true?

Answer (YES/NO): YES